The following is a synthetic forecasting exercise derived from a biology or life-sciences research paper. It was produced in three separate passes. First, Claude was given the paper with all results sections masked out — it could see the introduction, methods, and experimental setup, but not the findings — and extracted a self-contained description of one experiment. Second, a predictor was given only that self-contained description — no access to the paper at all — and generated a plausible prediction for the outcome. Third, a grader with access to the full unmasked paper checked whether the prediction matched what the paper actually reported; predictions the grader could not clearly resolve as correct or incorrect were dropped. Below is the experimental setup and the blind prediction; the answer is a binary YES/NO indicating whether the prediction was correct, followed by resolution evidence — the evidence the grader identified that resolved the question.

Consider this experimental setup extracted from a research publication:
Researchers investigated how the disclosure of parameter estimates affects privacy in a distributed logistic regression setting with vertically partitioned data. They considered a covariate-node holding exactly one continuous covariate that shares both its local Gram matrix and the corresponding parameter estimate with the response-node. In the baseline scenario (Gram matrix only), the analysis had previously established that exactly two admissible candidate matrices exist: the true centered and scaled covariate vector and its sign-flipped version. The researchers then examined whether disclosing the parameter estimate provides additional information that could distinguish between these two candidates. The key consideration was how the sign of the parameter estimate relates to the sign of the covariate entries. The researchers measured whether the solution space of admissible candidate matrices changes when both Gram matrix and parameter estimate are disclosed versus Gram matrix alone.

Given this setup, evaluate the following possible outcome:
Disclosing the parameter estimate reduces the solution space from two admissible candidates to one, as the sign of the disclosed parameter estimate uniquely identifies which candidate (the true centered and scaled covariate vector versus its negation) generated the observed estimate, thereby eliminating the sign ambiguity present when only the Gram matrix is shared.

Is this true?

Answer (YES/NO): YES